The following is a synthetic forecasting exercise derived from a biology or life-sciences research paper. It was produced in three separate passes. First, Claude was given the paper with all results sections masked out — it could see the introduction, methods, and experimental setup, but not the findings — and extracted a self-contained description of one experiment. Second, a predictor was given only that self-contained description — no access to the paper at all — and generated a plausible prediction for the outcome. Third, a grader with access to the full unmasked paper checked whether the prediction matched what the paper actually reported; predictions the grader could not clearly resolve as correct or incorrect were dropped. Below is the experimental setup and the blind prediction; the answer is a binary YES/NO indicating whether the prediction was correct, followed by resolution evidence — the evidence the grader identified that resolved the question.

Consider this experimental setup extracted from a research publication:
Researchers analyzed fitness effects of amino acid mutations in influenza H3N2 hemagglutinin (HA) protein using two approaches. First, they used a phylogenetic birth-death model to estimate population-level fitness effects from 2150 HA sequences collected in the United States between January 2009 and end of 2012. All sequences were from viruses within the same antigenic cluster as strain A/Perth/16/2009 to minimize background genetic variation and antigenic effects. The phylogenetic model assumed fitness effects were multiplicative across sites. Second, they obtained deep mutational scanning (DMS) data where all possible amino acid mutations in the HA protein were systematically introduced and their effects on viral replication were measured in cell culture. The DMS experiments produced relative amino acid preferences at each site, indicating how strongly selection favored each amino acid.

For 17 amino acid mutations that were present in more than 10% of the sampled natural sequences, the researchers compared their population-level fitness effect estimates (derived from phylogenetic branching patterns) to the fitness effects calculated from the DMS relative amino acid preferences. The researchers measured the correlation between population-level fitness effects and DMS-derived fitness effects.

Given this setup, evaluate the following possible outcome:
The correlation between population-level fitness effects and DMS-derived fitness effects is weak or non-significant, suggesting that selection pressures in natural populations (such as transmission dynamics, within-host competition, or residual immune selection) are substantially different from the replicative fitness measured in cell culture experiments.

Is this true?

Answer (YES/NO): NO